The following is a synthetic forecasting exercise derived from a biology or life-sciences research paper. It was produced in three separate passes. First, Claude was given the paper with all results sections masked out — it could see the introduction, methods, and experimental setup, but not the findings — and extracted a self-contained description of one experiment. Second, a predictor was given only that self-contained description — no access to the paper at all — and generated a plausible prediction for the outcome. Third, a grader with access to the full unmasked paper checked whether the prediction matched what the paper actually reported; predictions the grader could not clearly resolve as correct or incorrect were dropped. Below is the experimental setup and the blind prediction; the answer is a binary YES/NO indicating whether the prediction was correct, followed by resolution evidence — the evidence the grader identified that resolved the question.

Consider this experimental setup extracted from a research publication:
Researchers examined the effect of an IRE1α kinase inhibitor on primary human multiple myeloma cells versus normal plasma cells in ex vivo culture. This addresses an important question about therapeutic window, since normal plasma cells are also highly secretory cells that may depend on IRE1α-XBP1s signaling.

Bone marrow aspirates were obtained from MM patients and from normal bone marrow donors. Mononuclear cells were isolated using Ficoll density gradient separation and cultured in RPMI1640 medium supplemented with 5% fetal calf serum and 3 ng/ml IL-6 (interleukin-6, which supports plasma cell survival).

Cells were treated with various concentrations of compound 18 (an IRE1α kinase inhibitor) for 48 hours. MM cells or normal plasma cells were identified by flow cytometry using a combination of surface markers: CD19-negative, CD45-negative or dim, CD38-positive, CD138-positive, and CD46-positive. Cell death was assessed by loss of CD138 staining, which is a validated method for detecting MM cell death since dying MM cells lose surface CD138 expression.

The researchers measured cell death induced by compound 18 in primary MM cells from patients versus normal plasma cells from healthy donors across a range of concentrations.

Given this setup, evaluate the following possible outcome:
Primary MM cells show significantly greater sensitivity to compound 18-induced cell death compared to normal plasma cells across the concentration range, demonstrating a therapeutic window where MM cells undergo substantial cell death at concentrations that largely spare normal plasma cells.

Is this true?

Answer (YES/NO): YES